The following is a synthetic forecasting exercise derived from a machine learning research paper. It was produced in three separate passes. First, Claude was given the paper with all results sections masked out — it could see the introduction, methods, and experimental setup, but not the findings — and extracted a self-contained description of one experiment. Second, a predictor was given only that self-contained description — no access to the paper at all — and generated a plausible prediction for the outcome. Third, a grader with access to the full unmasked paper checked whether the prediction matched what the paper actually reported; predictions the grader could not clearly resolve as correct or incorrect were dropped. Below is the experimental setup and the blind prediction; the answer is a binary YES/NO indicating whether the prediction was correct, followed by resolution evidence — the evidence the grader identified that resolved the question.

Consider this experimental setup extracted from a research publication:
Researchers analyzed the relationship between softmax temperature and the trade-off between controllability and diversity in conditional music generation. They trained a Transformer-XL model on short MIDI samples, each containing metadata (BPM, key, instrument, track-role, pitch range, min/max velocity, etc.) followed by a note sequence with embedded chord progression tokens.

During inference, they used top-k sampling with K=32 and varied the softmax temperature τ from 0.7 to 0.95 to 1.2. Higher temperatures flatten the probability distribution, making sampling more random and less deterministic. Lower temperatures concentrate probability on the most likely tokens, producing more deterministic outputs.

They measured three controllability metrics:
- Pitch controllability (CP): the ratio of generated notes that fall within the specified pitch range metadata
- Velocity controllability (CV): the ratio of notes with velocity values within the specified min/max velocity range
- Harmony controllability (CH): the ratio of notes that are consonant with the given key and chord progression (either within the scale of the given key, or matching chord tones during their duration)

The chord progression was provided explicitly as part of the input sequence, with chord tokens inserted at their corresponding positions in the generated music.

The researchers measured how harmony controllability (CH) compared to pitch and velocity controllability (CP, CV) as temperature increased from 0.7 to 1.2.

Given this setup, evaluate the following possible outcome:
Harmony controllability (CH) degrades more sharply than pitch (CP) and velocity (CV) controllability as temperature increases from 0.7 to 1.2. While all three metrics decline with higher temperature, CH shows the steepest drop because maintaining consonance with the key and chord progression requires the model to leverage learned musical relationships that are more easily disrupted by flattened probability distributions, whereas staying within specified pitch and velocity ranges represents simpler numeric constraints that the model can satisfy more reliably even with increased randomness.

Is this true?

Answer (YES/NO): NO